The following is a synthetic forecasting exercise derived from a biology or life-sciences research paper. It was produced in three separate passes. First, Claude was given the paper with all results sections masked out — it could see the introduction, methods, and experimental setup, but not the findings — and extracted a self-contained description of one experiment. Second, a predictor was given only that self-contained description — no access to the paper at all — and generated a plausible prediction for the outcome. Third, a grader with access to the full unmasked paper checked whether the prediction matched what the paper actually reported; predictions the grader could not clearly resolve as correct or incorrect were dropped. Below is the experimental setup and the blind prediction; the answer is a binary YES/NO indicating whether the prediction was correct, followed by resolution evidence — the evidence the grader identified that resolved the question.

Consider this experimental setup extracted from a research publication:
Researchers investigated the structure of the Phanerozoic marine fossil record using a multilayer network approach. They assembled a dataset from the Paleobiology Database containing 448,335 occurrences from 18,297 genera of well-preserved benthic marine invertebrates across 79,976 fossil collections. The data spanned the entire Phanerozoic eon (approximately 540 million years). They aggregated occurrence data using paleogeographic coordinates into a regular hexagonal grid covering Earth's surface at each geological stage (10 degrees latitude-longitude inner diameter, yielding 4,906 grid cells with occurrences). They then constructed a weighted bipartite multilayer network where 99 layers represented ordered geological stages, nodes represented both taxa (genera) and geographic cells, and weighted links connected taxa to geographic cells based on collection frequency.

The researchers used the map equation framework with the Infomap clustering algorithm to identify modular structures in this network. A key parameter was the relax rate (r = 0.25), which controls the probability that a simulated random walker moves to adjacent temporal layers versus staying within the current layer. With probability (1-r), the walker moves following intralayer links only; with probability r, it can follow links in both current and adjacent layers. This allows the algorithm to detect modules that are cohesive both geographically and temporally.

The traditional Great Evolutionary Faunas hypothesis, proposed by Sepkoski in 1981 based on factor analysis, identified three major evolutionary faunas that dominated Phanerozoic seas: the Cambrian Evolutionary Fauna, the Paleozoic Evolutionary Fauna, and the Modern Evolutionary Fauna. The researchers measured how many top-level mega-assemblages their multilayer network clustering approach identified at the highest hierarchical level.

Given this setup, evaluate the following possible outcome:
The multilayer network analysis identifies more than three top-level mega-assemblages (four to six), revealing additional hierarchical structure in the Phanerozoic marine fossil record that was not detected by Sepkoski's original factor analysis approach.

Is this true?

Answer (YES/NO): YES